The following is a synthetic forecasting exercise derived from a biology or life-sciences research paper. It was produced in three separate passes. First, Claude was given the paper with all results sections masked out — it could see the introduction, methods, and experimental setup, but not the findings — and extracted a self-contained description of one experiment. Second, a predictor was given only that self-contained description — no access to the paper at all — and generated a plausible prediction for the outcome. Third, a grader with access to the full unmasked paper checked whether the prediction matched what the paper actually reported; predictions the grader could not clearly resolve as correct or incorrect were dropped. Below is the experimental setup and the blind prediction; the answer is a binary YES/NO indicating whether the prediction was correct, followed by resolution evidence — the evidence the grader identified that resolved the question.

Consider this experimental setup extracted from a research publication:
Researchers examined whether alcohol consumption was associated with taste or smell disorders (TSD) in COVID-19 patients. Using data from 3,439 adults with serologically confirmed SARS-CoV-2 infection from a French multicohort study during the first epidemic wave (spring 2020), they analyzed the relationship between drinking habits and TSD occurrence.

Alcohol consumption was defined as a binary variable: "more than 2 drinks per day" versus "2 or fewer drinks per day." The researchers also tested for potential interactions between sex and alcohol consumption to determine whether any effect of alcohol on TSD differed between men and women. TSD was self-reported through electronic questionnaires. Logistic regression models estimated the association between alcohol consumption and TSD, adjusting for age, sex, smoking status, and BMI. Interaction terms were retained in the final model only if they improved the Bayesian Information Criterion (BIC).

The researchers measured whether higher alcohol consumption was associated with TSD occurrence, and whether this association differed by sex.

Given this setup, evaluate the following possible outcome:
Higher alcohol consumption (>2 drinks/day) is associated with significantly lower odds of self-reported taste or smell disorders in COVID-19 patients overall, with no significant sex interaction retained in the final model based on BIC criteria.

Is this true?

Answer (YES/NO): NO